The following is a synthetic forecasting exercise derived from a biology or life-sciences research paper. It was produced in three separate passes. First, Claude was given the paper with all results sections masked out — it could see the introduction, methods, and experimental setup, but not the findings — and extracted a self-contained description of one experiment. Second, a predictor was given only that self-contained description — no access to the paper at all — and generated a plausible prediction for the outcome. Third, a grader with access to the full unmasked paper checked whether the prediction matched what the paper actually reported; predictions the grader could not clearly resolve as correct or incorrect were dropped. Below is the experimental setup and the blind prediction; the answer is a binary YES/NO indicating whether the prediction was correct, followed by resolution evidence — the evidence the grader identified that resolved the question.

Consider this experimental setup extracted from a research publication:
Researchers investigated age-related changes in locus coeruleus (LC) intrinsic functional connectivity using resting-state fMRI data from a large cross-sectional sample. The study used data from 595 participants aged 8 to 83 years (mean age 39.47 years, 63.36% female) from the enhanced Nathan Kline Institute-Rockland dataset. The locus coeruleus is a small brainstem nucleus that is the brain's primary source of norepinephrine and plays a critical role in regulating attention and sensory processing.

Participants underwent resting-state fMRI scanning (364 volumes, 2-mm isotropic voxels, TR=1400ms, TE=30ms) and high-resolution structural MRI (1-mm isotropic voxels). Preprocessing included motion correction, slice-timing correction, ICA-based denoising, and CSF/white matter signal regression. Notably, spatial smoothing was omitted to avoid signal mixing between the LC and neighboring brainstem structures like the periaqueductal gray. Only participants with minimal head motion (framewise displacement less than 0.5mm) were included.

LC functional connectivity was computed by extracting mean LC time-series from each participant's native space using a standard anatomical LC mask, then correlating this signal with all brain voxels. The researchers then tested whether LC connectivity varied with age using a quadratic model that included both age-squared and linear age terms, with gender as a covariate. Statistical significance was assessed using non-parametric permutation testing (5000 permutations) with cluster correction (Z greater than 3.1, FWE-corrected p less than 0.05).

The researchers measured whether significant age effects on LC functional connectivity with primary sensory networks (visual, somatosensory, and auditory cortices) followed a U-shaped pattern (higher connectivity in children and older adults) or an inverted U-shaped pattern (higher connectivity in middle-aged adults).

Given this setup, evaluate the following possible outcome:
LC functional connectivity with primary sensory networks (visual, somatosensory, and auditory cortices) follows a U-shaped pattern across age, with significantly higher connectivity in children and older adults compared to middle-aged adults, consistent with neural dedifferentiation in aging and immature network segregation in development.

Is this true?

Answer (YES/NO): YES